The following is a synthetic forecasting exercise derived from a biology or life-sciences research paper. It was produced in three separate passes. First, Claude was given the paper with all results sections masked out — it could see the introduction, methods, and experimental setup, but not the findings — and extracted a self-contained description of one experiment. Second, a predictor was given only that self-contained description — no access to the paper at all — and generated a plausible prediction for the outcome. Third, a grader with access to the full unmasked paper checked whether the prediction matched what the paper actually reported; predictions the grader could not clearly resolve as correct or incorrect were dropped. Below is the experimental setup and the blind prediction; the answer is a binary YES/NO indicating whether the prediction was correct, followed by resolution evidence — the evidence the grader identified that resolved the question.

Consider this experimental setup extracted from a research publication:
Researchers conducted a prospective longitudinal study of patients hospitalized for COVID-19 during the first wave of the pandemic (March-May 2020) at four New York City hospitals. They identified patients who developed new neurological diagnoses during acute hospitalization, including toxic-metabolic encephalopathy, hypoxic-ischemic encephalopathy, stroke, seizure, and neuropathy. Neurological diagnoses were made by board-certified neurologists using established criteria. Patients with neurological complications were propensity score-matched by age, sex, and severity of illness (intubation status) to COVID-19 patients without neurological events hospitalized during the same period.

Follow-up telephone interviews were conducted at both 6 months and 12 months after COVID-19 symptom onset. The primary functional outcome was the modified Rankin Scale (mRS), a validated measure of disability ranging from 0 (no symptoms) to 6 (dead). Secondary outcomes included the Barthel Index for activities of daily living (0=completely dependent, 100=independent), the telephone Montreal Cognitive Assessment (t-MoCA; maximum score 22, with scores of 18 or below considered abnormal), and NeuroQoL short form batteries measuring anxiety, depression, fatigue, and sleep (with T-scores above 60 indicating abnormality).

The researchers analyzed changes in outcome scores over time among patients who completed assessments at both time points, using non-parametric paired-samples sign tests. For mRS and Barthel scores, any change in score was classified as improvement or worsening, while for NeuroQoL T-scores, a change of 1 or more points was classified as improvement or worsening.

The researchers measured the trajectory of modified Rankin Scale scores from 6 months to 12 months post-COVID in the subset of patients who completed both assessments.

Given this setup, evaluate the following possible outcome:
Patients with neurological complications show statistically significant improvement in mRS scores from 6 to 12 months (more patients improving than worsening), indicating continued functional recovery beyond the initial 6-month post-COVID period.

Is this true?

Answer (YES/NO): NO